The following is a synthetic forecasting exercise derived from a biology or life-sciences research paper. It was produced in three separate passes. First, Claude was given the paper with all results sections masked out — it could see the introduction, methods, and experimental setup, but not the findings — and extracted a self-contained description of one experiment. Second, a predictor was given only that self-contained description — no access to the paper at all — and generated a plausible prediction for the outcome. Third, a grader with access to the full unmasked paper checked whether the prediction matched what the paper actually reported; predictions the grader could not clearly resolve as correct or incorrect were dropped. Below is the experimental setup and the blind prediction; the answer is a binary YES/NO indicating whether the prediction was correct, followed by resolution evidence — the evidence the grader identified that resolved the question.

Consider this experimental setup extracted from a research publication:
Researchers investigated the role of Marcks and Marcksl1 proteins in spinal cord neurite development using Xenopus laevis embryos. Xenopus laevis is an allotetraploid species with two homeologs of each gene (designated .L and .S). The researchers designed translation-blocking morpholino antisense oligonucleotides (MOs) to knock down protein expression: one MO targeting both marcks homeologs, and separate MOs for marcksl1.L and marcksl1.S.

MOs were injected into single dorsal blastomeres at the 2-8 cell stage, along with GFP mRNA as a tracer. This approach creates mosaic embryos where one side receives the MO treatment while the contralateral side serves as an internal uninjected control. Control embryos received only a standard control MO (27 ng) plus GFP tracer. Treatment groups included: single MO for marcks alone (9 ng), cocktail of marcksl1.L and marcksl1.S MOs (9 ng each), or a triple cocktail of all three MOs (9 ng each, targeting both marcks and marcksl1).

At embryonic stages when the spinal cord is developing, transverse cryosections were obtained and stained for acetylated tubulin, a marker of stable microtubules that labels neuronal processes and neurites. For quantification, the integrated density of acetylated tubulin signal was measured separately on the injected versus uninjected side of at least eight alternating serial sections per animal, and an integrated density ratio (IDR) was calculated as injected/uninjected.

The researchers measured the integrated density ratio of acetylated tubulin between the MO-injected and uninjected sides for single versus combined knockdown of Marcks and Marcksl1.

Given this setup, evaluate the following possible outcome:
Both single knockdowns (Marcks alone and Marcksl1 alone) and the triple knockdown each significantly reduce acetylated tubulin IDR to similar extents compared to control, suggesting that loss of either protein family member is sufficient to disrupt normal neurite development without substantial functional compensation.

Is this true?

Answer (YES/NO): NO